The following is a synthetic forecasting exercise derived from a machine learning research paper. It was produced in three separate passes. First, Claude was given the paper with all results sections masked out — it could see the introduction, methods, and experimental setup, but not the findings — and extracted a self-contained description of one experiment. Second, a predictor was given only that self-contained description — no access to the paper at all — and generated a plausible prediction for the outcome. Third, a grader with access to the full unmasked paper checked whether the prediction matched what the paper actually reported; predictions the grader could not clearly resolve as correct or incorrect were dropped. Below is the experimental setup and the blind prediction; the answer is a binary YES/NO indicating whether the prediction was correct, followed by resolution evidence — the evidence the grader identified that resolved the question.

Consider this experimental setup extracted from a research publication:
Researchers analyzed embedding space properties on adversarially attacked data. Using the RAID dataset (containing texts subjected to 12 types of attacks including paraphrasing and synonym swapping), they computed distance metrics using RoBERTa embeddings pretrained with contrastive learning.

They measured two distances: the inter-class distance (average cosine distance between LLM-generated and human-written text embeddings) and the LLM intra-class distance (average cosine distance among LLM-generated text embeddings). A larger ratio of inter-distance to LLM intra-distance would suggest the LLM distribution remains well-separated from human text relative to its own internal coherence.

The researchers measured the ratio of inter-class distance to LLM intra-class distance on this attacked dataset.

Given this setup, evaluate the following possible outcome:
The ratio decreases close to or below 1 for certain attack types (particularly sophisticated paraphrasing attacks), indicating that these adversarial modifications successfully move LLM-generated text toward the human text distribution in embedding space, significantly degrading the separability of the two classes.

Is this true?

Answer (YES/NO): NO